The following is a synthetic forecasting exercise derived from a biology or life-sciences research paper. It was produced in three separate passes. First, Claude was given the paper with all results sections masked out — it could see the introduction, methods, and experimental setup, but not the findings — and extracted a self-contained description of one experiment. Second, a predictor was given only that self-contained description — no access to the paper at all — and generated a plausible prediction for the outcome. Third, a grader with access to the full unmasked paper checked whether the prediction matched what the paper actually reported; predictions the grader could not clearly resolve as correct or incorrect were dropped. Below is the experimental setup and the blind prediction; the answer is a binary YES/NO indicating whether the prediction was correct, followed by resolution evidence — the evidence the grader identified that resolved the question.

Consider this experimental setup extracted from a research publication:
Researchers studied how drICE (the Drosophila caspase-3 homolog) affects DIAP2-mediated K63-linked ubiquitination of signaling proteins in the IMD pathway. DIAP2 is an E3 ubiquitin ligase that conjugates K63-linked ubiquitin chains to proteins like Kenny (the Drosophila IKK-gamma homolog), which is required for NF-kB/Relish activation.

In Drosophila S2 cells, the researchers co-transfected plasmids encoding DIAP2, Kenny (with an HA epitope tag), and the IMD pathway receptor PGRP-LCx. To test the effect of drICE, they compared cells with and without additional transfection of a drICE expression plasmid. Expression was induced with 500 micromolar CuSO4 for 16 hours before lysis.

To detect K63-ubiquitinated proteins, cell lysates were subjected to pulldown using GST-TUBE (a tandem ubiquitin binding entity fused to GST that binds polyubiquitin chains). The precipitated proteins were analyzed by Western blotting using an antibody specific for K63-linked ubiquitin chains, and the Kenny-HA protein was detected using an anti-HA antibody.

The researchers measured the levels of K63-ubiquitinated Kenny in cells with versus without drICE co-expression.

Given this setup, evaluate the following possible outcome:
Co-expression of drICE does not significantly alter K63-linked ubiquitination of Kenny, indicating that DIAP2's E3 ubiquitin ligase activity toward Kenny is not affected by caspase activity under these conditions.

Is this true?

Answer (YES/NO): NO